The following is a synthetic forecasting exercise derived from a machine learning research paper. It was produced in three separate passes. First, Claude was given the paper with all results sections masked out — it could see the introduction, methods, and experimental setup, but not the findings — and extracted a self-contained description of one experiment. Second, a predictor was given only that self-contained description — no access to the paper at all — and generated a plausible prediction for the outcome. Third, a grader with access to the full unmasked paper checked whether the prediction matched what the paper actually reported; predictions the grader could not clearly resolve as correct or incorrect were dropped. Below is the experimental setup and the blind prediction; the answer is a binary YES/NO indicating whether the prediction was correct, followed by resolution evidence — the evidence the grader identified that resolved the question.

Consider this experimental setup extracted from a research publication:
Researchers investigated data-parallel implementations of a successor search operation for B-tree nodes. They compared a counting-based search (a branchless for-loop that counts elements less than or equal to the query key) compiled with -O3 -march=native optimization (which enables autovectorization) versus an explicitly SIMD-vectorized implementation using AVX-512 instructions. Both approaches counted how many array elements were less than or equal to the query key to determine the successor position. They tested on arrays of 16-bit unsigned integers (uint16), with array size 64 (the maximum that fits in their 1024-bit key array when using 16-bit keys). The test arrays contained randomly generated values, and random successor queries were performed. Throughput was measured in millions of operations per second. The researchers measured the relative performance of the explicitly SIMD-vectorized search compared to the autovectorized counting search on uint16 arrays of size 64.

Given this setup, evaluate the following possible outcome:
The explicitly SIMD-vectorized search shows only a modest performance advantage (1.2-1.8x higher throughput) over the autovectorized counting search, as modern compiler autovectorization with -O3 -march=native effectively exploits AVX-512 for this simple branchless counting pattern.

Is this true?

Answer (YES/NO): NO